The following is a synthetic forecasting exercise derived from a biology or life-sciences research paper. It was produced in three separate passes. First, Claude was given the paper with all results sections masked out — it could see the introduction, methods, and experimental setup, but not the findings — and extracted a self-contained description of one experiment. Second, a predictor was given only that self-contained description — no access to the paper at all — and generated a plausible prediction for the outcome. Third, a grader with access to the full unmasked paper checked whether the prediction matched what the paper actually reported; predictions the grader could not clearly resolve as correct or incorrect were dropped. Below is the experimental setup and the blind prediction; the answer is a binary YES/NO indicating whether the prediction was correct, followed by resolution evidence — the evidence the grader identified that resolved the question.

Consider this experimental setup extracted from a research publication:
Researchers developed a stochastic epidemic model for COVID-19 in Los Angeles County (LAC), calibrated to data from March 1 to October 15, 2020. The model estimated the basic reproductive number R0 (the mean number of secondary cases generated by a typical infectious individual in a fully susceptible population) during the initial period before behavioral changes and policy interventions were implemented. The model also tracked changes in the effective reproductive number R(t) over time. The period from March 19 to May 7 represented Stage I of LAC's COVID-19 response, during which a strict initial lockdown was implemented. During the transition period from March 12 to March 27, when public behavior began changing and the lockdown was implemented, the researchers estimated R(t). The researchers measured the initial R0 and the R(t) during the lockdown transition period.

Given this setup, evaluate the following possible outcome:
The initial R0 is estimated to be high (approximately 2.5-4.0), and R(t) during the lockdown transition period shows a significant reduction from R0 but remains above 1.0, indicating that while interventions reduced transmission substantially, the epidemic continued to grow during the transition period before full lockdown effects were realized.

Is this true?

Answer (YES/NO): NO